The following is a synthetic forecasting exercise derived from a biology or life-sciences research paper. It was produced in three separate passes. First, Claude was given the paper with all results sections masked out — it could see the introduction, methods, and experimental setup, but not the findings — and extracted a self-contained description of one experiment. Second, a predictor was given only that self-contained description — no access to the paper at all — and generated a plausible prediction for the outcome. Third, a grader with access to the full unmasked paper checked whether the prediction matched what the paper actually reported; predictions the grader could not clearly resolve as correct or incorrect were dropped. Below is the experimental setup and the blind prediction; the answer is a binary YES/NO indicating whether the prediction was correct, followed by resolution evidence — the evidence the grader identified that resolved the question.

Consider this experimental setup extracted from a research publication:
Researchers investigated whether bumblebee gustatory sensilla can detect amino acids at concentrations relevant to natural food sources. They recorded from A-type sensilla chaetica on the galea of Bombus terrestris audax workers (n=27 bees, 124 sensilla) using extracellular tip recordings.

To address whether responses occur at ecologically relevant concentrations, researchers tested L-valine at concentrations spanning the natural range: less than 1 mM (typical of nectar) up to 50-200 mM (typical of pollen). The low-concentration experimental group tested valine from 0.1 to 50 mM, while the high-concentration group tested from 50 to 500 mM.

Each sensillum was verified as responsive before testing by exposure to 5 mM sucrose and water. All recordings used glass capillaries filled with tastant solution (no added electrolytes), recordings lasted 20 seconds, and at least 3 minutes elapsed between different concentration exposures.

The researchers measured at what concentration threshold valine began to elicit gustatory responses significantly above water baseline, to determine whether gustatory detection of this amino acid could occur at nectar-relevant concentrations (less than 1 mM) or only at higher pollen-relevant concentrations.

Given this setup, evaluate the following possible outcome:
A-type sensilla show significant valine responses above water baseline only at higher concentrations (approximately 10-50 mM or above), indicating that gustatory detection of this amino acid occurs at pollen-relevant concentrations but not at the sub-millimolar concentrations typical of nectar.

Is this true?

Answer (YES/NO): NO